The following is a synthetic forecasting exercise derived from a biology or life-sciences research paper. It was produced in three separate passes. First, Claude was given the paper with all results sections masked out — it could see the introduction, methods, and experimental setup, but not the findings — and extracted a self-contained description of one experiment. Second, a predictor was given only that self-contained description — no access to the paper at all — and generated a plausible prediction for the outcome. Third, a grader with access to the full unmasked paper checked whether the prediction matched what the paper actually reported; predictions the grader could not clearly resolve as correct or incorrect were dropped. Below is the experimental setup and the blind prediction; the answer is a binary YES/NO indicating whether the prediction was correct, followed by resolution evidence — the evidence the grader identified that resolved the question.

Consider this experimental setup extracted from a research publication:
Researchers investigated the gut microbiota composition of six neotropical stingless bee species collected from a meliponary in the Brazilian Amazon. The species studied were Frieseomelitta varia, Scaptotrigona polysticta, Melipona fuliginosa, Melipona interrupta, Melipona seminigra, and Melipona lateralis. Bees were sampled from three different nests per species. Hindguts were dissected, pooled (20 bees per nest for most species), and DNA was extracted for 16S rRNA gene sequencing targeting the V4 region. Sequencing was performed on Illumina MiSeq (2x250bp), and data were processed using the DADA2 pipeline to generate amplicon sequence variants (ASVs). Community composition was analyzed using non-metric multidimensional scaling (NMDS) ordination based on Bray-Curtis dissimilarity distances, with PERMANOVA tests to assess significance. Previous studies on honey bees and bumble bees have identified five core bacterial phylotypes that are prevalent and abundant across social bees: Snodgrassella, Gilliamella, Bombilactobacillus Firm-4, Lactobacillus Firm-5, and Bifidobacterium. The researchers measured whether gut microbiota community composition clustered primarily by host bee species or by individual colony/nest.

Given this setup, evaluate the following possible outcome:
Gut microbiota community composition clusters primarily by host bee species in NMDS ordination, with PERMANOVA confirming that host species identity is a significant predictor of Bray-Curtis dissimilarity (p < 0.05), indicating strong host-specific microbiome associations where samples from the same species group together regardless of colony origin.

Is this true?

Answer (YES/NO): NO